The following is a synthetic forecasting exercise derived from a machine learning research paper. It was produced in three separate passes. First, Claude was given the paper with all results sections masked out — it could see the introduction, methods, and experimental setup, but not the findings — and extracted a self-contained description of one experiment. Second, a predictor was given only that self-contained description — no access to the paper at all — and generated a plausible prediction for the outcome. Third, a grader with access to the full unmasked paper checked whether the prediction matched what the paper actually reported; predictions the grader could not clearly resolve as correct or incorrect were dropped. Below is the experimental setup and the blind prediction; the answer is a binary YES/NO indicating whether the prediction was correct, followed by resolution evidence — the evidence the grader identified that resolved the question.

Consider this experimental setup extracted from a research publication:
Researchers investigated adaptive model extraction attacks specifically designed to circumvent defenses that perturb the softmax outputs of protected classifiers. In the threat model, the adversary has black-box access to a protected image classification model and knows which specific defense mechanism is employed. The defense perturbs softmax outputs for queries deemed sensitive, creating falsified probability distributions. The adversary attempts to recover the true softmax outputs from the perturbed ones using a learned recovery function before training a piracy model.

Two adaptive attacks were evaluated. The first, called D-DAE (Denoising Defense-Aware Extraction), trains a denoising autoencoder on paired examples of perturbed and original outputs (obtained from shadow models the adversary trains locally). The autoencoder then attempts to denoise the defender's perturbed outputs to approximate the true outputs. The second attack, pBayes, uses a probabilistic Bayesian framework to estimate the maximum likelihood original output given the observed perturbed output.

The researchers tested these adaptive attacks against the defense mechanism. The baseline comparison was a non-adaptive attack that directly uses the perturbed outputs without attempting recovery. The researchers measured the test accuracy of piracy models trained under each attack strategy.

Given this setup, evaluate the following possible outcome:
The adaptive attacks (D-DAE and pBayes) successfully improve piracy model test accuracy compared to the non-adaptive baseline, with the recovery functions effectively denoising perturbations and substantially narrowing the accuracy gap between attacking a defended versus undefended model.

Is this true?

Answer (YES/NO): YES